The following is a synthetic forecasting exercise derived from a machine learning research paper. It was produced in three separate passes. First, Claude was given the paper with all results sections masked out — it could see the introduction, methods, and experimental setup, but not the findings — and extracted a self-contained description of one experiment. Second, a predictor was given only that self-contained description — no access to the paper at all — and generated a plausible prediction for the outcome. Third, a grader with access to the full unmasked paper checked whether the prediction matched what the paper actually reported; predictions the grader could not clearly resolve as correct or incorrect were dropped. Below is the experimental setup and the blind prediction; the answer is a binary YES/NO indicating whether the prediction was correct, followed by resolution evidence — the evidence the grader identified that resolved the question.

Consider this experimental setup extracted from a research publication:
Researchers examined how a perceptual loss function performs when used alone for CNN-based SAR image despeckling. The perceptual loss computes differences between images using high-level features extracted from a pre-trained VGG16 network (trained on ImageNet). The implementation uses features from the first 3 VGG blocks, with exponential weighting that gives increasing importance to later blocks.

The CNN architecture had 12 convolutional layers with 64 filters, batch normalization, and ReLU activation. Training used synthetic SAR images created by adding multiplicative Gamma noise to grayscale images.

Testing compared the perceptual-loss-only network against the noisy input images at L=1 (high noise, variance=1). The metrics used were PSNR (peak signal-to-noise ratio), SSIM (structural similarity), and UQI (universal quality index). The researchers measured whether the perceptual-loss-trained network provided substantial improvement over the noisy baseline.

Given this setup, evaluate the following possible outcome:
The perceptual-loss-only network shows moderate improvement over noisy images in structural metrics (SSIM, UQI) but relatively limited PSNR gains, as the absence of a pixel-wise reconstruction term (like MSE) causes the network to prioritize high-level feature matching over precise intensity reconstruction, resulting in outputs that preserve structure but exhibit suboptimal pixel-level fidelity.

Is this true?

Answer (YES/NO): NO